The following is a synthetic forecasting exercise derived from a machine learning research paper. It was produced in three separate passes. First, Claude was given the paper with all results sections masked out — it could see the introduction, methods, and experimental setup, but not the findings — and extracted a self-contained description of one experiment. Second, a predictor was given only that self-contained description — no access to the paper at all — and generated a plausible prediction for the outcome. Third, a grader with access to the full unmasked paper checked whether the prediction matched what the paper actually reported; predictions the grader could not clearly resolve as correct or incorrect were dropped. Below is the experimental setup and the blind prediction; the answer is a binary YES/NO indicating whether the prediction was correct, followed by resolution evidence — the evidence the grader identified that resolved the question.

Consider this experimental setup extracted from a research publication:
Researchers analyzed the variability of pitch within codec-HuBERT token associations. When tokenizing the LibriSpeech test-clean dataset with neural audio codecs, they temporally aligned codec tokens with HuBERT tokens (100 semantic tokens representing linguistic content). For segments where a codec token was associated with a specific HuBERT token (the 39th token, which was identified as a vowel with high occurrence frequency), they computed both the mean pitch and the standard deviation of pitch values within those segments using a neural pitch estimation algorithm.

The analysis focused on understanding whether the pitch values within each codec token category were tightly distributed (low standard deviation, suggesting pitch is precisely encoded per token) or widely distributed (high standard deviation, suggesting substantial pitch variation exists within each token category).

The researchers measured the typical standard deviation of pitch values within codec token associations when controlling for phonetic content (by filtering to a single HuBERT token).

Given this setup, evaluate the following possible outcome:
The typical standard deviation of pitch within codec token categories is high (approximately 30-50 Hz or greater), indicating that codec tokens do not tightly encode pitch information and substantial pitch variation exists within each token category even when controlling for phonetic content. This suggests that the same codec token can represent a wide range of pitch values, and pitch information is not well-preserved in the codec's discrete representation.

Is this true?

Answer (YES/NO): YES